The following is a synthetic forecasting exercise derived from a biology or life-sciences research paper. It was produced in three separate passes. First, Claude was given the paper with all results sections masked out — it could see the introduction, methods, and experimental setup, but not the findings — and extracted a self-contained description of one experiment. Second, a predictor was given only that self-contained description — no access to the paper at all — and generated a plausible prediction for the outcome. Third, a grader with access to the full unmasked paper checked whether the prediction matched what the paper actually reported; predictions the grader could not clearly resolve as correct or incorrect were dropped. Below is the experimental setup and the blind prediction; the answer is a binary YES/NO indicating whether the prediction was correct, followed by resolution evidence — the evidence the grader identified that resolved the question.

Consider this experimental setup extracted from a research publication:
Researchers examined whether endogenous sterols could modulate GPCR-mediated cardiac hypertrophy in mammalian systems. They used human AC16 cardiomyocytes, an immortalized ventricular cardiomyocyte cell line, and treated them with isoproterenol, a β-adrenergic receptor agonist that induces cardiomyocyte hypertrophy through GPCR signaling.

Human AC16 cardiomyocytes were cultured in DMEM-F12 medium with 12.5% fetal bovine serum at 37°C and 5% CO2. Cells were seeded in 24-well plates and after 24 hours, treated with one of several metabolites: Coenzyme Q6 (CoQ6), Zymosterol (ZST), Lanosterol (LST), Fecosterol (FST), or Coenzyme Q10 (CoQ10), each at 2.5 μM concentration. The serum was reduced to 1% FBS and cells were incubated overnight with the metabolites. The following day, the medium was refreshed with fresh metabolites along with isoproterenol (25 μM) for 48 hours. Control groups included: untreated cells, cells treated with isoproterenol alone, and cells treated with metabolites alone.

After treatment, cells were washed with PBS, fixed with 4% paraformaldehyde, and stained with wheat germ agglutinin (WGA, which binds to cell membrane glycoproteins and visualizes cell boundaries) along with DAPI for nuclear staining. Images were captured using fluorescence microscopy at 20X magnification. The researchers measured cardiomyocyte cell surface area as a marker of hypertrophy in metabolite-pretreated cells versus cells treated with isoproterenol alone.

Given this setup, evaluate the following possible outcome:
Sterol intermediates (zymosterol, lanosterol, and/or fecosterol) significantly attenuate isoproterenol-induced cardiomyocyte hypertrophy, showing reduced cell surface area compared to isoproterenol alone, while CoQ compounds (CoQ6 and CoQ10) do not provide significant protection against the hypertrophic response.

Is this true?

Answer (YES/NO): NO